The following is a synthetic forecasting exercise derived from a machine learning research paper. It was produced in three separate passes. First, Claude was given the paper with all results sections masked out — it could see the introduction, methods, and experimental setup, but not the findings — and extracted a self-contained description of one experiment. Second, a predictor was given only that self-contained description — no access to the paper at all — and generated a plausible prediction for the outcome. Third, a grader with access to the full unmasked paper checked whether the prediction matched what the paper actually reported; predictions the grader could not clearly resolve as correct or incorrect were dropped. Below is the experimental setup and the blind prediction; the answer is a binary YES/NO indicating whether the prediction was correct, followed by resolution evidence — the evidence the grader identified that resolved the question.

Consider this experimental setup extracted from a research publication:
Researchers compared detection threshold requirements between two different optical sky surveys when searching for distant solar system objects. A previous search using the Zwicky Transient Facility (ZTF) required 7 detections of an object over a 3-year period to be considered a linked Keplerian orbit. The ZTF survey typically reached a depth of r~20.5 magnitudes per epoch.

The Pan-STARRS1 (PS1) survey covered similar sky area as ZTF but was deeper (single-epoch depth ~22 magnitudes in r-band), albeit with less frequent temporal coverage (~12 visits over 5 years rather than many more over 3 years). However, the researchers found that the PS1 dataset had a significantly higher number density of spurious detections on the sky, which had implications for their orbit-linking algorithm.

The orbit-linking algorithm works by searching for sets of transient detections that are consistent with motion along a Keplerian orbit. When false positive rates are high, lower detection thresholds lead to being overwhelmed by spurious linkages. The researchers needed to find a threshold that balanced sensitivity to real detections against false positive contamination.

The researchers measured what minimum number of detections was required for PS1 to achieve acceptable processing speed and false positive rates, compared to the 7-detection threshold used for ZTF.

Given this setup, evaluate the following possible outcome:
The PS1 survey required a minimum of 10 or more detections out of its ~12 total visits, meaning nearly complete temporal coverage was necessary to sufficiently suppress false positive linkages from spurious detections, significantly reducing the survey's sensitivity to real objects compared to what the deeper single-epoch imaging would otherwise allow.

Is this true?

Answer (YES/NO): NO